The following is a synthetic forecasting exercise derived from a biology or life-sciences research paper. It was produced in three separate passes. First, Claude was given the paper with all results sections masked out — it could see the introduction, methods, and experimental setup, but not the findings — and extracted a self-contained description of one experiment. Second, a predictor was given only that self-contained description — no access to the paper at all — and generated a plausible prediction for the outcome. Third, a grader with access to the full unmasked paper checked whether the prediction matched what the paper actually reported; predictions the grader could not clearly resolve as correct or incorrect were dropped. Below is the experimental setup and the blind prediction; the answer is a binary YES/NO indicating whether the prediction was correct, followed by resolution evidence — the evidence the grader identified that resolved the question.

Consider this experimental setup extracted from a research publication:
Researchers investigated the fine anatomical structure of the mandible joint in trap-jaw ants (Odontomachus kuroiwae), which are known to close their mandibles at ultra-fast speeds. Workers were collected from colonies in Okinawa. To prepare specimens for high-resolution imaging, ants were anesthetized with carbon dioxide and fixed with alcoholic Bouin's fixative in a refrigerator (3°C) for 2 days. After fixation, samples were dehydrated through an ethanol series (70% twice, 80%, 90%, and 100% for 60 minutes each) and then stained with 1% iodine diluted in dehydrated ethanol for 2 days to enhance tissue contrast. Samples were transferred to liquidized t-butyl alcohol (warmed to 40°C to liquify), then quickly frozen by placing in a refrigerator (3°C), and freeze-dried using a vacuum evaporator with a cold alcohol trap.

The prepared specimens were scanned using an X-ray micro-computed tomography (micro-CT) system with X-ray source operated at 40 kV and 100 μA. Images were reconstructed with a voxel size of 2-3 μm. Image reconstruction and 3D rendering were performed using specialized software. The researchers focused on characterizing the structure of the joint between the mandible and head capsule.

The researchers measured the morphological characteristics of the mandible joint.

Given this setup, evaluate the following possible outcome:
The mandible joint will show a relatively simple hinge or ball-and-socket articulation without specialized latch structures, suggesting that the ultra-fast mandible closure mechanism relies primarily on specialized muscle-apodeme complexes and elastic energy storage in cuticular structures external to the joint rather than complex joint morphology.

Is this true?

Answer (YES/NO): NO